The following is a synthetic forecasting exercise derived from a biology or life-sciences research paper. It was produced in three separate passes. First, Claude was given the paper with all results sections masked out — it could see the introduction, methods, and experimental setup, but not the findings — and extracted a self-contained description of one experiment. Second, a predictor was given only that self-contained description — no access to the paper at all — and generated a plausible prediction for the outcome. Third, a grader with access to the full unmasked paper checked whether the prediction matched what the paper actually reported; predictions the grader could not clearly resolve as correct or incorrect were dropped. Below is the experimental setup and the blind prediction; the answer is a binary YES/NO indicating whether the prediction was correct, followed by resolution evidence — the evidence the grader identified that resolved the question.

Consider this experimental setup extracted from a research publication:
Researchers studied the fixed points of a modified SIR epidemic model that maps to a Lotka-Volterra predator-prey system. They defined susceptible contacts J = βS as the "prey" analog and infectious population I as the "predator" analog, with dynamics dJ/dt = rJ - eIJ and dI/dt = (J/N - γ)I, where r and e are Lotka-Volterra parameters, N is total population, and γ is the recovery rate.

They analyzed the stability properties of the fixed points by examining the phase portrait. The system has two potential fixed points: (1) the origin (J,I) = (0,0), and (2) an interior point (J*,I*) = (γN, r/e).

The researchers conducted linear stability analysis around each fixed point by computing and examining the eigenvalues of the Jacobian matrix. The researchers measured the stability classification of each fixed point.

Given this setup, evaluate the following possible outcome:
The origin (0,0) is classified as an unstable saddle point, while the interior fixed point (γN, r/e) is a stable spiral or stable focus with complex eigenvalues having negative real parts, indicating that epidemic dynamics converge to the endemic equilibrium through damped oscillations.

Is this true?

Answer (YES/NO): NO